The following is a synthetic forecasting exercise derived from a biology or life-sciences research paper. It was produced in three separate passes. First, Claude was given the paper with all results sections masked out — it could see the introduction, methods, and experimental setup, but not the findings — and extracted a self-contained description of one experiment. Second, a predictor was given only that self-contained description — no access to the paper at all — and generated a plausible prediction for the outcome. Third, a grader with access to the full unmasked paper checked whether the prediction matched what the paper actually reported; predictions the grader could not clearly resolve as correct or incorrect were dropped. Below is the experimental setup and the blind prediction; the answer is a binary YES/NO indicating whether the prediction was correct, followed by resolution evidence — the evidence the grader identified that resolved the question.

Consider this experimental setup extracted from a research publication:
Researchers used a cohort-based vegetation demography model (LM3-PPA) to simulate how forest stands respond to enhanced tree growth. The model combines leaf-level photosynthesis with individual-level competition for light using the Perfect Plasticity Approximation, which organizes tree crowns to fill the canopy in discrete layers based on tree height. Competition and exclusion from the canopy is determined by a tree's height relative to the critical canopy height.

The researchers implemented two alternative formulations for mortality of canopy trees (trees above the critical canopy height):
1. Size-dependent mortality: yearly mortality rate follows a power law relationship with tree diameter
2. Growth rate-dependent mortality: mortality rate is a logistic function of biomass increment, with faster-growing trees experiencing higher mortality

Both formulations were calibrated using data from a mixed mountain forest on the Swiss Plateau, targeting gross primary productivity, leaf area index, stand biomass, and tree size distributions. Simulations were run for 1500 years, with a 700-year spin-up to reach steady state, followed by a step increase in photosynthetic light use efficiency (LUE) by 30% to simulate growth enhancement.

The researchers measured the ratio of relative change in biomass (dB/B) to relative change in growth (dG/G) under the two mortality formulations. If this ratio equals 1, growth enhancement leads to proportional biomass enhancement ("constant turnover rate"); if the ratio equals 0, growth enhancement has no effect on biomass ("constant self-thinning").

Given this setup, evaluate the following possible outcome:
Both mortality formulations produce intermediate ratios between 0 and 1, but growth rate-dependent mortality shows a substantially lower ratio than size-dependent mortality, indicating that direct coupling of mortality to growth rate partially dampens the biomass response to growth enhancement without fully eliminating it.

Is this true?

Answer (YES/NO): NO